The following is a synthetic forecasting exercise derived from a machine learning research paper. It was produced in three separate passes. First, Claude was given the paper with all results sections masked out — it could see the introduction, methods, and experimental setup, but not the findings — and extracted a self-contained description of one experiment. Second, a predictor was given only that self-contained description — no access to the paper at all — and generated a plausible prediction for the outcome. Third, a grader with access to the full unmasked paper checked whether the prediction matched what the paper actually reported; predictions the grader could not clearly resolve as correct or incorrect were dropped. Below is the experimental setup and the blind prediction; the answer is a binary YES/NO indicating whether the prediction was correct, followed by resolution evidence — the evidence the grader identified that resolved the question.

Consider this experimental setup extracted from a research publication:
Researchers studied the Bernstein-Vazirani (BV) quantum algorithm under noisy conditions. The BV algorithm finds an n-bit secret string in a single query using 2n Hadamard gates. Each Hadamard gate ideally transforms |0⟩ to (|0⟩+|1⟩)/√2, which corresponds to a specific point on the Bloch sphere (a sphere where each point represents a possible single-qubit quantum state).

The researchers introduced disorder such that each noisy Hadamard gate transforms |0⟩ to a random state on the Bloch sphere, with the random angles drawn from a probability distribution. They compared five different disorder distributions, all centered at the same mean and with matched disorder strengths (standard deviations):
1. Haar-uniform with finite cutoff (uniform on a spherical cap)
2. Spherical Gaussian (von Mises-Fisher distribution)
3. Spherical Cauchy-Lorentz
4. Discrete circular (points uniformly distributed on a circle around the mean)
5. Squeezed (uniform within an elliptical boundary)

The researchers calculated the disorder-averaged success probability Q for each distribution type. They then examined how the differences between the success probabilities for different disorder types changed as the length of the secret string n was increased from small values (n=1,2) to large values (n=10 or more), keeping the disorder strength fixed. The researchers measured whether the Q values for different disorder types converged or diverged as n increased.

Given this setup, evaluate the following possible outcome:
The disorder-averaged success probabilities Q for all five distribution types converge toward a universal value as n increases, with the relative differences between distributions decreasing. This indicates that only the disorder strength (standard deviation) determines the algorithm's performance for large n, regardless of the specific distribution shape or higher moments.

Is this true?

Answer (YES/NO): YES